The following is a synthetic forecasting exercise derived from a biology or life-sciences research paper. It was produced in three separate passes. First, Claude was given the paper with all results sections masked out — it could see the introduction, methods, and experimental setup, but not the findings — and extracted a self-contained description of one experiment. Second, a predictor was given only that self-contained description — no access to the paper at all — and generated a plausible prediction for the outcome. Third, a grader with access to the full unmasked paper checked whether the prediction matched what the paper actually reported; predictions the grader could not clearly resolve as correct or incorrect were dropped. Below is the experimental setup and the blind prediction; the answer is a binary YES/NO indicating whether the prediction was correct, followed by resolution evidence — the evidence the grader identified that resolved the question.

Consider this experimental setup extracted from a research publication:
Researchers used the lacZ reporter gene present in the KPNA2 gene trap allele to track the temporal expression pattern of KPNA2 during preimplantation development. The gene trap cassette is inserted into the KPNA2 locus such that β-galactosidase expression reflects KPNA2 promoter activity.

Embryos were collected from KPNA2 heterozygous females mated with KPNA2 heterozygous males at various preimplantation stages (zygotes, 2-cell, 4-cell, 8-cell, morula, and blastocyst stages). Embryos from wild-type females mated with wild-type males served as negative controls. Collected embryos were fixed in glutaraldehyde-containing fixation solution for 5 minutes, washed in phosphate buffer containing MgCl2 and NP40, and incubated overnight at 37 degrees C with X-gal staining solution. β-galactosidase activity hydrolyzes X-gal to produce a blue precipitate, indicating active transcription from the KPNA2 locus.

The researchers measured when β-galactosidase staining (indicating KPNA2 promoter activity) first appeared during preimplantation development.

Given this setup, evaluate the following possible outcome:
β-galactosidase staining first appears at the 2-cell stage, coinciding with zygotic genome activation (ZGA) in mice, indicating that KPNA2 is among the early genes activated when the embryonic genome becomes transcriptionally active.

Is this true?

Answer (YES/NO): YES